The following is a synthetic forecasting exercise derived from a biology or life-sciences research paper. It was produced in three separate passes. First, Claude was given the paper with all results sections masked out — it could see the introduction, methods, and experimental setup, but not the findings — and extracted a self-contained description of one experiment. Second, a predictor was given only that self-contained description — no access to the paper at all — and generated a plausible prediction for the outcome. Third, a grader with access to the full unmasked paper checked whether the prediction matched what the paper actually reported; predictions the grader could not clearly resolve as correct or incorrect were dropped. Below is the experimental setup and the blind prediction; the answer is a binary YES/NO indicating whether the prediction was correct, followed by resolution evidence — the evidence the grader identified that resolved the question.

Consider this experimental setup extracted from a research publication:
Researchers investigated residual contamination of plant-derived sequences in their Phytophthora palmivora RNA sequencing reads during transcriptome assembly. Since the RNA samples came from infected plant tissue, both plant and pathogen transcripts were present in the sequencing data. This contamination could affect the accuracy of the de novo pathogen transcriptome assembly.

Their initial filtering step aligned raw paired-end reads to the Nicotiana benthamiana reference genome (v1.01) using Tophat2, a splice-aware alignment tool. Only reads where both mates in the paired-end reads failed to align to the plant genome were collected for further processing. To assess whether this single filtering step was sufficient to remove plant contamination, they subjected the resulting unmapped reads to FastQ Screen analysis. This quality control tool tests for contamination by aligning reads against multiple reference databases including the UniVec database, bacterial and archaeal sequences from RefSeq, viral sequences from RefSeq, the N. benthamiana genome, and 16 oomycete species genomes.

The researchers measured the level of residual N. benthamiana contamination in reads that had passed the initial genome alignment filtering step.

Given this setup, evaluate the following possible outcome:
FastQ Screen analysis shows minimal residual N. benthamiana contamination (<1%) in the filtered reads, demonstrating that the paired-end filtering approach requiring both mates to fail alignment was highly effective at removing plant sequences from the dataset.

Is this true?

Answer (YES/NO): NO